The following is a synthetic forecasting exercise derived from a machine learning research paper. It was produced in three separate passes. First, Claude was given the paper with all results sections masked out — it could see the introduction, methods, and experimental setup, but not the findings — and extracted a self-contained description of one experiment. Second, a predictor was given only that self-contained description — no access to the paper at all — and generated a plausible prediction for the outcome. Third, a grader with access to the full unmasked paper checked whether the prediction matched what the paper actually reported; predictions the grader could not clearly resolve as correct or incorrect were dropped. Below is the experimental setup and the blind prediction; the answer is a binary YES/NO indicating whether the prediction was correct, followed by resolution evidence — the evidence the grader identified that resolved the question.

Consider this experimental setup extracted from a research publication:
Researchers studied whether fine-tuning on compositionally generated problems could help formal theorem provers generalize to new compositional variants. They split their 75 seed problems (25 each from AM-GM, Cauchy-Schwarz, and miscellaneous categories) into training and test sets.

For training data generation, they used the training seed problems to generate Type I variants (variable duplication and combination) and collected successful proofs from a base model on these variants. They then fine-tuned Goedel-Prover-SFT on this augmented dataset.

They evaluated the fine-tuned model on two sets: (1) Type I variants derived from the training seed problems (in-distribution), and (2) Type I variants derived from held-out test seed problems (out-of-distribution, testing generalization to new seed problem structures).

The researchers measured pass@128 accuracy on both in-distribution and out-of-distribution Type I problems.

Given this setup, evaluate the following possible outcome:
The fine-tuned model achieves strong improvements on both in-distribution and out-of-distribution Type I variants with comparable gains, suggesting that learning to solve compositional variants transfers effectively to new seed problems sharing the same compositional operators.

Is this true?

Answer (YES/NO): NO